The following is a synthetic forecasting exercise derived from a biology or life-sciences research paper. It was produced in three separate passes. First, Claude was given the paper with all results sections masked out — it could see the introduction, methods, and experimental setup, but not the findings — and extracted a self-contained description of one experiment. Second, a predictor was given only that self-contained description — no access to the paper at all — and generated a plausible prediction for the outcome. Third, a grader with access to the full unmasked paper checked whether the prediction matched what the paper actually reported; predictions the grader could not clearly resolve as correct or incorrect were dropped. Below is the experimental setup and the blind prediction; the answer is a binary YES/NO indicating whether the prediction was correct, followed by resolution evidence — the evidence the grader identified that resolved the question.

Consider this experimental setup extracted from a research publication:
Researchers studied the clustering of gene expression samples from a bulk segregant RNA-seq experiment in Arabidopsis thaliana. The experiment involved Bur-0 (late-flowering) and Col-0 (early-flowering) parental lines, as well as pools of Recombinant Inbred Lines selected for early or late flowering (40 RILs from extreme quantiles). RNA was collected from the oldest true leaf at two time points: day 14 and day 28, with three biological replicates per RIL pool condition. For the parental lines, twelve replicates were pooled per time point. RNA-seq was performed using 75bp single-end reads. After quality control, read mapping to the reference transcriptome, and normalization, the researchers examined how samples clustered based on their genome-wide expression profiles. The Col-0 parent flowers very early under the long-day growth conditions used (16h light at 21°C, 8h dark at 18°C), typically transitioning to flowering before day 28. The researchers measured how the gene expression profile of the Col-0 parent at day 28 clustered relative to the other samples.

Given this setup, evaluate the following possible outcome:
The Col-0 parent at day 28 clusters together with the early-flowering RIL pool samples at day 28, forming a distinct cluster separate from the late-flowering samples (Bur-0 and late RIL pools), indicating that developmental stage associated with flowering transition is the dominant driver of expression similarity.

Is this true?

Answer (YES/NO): NO